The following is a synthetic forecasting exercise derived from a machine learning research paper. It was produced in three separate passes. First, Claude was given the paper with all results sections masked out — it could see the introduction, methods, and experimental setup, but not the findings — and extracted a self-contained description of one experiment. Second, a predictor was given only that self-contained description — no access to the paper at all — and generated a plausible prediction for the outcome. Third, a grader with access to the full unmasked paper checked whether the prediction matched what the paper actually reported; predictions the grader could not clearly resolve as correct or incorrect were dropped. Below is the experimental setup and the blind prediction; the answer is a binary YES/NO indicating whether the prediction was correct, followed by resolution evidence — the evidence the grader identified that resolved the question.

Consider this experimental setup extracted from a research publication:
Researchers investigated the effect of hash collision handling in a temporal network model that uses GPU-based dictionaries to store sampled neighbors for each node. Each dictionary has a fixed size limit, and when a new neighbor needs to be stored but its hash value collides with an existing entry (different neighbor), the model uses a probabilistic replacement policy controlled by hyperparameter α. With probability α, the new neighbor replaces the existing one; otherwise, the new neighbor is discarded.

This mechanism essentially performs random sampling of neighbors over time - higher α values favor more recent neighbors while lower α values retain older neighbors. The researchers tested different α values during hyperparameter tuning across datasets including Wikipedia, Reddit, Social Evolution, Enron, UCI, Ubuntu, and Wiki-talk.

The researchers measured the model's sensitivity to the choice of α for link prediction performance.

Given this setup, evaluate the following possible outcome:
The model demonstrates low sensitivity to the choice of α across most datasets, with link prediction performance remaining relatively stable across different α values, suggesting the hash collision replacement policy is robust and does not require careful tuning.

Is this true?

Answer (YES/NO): NO